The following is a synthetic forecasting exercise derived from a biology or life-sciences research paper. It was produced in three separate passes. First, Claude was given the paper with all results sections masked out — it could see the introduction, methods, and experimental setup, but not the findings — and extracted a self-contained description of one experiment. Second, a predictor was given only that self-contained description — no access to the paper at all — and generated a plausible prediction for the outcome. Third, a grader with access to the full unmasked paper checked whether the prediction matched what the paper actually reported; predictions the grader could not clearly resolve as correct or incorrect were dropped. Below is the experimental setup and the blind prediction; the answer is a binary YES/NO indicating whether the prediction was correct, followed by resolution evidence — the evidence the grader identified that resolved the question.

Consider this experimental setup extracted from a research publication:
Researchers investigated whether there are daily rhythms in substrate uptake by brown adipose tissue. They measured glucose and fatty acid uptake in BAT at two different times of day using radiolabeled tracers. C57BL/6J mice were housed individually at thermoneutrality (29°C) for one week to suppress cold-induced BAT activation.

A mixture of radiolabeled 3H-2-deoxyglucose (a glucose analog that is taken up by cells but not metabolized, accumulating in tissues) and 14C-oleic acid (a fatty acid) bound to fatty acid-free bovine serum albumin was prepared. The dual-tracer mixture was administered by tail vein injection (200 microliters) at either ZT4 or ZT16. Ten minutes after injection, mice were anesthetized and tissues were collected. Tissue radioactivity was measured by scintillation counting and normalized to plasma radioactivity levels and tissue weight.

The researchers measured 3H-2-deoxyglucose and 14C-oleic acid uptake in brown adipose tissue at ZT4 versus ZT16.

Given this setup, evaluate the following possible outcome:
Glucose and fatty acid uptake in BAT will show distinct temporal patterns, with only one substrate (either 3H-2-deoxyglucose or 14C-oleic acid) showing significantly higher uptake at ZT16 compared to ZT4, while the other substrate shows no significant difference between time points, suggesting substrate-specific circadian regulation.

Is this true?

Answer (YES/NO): NO